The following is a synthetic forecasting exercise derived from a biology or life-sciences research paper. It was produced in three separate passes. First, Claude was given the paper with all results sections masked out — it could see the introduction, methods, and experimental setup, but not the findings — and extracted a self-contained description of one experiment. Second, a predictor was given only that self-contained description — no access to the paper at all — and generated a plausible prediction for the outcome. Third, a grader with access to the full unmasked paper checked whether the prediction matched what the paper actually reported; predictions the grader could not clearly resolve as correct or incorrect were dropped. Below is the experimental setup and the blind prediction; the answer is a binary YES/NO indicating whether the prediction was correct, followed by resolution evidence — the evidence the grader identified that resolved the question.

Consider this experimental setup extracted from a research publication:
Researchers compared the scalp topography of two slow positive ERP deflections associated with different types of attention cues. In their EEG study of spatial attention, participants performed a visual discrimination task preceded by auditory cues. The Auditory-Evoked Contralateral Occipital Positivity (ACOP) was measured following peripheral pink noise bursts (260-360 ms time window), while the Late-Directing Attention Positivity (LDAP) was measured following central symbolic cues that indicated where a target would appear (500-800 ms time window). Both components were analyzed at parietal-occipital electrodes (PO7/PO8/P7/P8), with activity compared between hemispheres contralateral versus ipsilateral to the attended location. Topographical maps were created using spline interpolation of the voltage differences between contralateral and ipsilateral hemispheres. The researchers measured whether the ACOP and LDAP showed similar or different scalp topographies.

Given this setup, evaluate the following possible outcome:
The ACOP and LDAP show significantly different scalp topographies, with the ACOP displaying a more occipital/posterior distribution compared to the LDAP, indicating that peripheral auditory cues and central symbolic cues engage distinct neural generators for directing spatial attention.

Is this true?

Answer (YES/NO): YES